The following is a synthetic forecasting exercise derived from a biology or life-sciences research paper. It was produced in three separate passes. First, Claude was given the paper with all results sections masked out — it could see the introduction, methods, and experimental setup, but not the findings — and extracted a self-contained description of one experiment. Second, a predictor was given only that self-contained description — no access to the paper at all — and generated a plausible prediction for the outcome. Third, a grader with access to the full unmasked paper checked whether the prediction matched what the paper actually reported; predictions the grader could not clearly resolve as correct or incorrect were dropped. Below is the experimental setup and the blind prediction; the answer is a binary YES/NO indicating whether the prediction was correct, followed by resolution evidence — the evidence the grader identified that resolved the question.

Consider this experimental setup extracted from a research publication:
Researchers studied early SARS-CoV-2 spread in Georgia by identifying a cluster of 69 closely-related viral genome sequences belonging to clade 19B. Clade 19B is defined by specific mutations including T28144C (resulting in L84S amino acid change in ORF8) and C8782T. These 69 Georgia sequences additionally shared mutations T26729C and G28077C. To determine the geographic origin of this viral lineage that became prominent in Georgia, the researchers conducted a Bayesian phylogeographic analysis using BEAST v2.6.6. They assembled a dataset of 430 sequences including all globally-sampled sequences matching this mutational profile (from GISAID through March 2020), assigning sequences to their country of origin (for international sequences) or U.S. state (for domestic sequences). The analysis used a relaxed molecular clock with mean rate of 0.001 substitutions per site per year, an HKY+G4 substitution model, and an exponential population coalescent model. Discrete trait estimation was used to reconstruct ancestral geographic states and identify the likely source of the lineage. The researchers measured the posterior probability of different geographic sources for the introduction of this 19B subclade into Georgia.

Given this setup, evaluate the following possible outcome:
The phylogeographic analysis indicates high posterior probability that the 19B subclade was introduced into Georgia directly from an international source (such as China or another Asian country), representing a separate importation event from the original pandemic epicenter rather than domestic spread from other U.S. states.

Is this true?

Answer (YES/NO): YES